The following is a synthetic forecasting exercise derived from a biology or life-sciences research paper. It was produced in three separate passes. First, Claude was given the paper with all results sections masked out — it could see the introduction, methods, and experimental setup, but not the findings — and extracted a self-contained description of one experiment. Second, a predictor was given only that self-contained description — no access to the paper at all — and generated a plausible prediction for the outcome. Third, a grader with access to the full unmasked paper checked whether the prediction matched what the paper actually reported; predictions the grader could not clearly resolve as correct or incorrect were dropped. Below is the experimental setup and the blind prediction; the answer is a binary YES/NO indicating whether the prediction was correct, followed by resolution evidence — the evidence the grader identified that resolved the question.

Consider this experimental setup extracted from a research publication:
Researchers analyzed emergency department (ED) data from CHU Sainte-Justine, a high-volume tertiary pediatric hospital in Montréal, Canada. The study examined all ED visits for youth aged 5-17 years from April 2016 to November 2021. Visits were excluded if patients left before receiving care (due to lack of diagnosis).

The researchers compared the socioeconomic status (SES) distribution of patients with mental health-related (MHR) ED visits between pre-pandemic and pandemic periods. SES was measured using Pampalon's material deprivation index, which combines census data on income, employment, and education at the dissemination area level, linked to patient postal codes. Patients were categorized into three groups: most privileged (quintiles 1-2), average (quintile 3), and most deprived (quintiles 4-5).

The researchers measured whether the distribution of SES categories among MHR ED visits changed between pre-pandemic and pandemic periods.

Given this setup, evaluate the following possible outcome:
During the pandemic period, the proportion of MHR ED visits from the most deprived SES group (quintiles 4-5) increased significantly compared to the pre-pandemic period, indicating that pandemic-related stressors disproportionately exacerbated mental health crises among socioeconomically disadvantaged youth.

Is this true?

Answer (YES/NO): NO